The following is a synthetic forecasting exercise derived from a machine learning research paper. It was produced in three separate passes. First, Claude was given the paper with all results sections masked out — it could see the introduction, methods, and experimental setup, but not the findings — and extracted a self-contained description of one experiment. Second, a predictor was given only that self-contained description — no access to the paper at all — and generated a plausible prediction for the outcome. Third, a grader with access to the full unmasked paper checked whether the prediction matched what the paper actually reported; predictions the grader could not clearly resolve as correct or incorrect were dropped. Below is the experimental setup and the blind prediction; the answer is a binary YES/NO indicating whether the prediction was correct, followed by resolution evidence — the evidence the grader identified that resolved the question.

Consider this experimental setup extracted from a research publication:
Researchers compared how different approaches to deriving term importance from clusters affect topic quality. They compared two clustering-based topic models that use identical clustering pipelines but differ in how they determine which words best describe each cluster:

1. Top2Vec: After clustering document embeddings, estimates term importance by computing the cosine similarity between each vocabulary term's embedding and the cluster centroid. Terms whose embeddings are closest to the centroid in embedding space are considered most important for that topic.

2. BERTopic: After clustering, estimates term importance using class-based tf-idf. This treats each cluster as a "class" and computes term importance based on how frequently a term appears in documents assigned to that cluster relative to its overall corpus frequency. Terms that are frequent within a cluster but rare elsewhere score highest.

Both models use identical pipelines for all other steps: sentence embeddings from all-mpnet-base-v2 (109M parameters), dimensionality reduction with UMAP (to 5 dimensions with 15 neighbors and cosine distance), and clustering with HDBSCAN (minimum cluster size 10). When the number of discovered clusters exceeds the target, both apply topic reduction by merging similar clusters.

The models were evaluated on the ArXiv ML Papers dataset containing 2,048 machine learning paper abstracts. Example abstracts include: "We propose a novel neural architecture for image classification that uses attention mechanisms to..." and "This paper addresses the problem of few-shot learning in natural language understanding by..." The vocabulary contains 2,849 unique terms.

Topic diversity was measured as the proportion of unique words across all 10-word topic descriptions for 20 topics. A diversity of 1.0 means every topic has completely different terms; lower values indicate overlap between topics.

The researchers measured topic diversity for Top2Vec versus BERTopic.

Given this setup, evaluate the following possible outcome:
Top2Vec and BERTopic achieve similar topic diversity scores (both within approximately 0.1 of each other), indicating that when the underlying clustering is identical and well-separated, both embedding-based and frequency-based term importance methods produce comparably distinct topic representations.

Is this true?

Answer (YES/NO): NO